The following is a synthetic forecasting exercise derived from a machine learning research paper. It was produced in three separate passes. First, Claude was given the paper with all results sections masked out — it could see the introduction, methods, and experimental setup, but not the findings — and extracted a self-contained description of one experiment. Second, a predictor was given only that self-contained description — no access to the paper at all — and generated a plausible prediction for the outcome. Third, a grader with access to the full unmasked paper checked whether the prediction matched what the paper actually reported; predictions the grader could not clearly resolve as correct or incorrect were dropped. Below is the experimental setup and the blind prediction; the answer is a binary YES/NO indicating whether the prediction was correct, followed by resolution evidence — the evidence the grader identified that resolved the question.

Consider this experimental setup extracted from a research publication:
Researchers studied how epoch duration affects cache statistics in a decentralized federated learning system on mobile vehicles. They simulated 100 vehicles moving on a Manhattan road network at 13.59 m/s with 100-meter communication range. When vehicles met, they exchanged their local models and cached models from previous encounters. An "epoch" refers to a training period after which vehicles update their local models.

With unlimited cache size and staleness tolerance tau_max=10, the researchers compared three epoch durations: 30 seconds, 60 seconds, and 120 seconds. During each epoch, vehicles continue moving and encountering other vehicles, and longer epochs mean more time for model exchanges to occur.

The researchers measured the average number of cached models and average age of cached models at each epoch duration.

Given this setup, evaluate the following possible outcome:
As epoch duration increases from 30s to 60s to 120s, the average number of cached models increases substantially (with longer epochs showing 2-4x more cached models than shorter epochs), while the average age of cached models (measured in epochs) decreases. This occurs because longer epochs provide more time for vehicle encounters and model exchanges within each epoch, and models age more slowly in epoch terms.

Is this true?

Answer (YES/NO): NO